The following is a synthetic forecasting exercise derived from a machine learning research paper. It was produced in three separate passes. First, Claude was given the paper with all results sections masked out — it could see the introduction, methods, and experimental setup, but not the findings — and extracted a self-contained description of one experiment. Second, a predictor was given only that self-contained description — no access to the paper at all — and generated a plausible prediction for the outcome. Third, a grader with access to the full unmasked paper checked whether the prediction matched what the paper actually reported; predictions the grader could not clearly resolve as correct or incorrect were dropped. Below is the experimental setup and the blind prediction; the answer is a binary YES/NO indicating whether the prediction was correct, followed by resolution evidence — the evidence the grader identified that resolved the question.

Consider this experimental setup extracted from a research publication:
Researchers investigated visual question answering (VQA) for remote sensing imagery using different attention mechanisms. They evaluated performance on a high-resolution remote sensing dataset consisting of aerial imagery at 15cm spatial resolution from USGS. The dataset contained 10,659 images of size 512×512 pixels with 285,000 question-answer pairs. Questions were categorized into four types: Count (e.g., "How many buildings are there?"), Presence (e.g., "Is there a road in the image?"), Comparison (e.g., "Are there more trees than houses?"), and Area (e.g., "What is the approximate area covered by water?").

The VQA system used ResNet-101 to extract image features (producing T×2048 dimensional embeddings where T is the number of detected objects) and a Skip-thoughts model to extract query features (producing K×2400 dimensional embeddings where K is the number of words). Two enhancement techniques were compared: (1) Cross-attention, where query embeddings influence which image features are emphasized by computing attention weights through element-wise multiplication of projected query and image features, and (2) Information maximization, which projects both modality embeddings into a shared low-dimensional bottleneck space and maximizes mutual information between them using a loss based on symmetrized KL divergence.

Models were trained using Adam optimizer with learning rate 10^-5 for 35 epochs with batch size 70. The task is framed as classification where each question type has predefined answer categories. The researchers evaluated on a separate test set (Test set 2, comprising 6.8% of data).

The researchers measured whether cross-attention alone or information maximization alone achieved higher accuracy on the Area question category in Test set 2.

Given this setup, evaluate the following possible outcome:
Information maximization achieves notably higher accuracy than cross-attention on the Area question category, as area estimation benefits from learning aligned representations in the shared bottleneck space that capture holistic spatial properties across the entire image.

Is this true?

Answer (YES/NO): YES